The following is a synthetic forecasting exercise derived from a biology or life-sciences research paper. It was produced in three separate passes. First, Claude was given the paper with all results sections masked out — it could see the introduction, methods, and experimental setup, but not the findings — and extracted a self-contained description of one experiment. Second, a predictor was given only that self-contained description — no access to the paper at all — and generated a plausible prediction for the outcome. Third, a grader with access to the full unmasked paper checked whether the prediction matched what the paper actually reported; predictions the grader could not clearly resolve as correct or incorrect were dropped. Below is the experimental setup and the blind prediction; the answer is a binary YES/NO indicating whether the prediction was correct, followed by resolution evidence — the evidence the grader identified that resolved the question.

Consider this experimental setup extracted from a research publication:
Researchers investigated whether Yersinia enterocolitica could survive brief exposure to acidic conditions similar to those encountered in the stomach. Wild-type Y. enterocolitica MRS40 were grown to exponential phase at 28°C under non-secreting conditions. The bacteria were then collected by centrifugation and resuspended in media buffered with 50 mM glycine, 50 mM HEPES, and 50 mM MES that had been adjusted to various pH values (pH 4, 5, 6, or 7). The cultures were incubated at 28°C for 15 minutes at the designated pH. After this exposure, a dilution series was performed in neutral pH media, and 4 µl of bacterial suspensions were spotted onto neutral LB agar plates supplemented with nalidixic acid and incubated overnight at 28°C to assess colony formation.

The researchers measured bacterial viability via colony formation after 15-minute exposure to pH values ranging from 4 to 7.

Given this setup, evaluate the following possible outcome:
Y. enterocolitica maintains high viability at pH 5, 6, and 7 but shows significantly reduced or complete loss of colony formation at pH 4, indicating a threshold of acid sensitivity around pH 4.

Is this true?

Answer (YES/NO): NO